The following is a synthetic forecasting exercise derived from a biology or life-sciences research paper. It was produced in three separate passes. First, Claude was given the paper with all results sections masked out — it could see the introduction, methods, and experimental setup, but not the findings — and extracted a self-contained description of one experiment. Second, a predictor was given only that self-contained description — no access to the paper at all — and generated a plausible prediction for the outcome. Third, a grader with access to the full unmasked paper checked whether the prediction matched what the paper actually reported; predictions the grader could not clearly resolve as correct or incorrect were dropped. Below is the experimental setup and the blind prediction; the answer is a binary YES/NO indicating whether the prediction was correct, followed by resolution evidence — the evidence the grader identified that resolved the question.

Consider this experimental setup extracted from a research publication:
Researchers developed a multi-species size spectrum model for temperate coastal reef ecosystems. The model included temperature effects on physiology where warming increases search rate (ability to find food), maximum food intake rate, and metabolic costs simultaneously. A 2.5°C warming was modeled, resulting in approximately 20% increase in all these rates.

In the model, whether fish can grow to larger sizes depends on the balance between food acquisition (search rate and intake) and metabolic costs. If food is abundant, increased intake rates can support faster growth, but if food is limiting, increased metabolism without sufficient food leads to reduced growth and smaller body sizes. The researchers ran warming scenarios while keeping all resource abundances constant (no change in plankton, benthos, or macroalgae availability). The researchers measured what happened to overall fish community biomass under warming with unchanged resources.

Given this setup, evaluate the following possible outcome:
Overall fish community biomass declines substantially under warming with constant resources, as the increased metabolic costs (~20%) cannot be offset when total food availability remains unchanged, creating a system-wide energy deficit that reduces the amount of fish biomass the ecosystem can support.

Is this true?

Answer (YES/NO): NO